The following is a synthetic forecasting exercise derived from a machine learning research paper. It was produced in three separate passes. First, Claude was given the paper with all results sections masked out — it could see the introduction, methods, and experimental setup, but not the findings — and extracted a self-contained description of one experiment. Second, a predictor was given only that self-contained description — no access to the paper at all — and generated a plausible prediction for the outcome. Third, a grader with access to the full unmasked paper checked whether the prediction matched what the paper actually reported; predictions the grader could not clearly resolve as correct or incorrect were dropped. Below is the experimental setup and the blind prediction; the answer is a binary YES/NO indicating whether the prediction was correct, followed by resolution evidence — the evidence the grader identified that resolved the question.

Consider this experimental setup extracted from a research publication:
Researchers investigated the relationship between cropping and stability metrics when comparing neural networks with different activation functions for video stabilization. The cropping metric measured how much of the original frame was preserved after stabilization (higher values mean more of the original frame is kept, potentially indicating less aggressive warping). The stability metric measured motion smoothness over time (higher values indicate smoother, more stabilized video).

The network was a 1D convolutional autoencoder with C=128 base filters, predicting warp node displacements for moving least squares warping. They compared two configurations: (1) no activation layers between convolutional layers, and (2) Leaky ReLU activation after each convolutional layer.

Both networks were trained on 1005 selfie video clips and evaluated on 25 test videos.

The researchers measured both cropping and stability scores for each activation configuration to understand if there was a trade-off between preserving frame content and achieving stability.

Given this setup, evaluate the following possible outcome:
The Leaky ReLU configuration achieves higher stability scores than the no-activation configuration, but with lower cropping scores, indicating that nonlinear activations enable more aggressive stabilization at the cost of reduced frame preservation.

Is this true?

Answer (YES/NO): NO